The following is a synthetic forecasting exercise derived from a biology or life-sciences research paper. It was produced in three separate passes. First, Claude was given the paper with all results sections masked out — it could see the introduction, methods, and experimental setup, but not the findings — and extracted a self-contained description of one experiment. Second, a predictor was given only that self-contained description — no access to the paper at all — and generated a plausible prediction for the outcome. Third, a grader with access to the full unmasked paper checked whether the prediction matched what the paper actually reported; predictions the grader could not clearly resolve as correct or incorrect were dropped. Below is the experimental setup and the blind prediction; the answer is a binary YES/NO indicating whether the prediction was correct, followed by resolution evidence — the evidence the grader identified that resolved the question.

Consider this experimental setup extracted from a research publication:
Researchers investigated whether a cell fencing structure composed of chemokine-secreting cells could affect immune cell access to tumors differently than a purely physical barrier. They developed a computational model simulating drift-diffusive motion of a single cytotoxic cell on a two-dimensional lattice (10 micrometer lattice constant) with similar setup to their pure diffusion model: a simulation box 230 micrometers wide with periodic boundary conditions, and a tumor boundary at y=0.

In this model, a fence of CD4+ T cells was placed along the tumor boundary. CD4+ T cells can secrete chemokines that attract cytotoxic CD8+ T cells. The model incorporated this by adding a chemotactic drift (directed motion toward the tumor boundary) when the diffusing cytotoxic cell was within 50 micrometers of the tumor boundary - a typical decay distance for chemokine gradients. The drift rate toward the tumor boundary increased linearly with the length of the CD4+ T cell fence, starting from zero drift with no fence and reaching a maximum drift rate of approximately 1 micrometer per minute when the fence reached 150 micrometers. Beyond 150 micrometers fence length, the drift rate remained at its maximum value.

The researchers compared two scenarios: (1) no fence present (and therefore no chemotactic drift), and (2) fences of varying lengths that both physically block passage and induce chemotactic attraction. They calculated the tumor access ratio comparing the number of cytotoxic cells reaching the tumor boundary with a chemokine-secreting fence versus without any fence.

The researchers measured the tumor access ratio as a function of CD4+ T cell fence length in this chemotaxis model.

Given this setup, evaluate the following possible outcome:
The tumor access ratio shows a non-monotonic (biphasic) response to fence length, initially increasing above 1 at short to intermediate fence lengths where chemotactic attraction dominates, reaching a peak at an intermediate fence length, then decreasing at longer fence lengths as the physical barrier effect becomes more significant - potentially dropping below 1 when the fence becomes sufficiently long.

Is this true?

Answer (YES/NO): YES